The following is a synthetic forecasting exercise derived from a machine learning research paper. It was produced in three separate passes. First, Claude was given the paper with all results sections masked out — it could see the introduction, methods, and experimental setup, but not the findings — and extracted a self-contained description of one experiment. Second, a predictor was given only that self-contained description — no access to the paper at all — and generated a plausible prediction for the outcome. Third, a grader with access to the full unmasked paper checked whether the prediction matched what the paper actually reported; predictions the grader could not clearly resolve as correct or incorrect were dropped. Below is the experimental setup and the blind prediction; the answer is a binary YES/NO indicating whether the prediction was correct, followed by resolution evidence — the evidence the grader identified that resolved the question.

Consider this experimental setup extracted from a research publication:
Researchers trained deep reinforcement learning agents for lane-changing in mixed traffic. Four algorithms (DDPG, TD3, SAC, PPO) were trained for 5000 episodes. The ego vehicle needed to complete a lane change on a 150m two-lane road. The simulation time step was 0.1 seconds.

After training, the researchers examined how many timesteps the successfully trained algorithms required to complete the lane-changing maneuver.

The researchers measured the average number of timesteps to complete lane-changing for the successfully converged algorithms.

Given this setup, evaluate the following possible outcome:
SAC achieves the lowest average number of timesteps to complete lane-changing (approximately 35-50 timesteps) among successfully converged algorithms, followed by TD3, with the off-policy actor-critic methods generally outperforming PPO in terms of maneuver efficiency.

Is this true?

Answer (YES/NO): NO